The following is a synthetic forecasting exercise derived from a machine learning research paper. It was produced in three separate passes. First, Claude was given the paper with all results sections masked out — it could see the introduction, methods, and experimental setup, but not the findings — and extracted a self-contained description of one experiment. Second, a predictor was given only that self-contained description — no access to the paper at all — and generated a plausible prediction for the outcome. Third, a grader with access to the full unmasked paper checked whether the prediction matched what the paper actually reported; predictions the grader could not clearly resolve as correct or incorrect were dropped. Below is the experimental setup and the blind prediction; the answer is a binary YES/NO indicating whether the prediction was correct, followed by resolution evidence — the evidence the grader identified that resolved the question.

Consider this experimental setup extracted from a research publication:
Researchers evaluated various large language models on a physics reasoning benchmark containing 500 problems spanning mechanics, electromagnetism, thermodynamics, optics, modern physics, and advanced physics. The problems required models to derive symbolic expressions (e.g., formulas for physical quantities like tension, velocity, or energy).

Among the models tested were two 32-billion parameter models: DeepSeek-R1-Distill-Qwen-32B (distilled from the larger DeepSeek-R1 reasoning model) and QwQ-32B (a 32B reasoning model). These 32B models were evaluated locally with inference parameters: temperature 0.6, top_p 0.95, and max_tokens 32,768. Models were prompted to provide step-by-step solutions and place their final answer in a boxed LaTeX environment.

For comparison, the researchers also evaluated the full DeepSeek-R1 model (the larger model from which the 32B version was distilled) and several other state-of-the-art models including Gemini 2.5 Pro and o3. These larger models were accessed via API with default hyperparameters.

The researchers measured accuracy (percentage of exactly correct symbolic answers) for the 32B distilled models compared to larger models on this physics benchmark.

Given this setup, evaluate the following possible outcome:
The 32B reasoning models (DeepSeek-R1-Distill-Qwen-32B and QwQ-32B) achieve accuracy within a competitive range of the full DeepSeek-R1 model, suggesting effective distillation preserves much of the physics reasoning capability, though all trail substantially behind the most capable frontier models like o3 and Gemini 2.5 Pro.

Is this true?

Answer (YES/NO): NO